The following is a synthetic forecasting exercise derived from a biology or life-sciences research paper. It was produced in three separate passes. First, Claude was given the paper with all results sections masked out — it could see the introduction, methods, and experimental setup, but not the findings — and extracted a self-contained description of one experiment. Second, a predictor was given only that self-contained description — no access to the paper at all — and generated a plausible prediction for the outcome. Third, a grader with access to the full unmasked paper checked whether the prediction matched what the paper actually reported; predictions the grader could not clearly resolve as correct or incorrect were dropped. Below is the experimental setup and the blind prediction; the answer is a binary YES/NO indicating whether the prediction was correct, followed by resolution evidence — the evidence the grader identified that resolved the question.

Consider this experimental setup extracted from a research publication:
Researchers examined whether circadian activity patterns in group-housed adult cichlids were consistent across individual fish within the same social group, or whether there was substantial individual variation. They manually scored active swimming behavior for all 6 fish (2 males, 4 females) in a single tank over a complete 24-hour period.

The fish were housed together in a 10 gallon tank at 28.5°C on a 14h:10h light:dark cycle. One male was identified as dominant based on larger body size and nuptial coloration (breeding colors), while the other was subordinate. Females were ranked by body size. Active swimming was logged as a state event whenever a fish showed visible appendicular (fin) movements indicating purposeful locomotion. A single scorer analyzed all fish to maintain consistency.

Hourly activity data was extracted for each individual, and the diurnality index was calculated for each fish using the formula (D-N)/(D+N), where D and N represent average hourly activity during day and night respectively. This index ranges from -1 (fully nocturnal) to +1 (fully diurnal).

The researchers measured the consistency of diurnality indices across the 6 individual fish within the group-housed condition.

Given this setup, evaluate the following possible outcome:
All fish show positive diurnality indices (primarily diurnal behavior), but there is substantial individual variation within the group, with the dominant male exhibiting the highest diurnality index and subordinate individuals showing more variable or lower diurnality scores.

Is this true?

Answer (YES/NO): NO